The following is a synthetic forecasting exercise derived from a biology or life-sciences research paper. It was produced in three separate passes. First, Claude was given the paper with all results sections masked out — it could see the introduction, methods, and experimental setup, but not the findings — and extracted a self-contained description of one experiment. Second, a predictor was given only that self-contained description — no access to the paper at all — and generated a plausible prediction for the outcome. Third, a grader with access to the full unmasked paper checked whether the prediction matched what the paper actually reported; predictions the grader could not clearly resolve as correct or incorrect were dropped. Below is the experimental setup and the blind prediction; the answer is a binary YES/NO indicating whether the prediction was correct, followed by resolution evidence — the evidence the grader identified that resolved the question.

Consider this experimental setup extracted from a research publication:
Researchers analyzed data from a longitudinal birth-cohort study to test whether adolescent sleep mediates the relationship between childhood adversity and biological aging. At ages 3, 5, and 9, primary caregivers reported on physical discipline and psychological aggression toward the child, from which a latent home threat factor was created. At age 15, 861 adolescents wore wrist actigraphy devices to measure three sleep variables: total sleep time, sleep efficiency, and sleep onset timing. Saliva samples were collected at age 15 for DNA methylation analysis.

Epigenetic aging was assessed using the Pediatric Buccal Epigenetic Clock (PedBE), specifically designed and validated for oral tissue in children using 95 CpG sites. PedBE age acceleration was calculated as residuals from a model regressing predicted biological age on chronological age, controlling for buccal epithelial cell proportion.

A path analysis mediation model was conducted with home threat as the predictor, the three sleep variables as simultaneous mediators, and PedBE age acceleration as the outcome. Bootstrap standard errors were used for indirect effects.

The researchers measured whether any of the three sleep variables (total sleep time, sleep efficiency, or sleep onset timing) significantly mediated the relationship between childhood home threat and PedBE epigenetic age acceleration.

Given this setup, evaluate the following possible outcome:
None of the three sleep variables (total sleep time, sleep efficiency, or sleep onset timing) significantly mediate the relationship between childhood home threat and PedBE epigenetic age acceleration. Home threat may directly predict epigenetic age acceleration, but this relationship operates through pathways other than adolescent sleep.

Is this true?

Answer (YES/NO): NO